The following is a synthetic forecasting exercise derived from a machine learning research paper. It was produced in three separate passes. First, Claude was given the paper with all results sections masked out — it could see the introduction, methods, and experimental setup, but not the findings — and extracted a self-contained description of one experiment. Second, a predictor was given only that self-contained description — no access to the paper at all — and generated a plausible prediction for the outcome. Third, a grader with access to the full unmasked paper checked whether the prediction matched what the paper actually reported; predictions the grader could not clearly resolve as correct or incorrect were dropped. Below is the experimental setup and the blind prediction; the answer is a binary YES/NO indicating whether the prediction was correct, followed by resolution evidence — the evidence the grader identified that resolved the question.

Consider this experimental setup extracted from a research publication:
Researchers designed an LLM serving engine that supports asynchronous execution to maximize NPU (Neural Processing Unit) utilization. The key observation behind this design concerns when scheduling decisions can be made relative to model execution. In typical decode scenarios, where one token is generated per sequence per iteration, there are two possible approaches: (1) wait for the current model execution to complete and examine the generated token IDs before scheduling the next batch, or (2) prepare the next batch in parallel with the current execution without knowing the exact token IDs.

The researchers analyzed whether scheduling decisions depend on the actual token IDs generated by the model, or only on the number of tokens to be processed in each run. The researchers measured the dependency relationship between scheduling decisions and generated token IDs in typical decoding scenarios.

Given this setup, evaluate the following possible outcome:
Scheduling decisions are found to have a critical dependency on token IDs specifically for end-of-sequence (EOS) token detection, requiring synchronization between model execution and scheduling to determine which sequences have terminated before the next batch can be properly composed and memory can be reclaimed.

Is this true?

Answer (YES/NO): NO